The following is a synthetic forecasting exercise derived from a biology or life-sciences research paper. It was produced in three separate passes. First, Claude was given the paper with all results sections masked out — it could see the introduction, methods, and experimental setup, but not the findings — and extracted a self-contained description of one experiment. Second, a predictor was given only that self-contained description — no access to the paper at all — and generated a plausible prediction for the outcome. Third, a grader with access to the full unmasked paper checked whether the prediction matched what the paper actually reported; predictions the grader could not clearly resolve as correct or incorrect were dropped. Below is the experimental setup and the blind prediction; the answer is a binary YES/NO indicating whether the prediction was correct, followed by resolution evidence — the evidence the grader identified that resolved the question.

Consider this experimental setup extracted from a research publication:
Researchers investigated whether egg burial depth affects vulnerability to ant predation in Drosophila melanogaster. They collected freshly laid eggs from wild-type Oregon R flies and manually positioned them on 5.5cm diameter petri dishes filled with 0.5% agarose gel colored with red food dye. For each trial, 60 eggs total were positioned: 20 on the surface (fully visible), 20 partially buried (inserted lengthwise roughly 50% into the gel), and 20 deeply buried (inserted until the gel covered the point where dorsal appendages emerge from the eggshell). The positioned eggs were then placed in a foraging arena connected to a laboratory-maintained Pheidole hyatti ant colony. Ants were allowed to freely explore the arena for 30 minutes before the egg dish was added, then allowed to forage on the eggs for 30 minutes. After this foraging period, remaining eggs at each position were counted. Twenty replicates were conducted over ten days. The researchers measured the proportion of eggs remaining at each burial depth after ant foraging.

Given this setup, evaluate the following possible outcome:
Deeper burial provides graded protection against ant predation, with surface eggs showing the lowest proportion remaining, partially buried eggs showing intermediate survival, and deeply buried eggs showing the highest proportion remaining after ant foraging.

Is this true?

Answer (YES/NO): NO